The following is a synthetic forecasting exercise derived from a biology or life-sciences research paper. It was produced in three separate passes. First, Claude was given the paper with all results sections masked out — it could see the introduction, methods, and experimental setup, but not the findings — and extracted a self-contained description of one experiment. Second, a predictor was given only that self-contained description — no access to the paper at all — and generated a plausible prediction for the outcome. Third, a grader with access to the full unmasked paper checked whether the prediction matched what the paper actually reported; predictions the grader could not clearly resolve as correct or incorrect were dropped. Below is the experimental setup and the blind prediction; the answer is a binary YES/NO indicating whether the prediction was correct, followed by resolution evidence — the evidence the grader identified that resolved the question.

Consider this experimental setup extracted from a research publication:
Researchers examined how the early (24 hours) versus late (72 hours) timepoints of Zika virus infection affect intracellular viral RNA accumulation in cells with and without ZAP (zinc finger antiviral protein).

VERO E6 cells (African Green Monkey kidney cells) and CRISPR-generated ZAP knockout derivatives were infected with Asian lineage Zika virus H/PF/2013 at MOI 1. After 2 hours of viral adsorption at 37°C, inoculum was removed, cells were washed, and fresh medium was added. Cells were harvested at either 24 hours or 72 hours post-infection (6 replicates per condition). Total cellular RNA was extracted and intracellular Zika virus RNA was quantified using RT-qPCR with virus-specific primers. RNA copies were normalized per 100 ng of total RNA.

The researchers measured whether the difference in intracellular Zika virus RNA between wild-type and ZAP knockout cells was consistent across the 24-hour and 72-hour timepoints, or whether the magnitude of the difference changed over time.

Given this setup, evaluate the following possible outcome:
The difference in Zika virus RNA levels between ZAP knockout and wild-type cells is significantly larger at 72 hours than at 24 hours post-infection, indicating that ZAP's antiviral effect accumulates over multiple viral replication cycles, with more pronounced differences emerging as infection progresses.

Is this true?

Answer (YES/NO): YES